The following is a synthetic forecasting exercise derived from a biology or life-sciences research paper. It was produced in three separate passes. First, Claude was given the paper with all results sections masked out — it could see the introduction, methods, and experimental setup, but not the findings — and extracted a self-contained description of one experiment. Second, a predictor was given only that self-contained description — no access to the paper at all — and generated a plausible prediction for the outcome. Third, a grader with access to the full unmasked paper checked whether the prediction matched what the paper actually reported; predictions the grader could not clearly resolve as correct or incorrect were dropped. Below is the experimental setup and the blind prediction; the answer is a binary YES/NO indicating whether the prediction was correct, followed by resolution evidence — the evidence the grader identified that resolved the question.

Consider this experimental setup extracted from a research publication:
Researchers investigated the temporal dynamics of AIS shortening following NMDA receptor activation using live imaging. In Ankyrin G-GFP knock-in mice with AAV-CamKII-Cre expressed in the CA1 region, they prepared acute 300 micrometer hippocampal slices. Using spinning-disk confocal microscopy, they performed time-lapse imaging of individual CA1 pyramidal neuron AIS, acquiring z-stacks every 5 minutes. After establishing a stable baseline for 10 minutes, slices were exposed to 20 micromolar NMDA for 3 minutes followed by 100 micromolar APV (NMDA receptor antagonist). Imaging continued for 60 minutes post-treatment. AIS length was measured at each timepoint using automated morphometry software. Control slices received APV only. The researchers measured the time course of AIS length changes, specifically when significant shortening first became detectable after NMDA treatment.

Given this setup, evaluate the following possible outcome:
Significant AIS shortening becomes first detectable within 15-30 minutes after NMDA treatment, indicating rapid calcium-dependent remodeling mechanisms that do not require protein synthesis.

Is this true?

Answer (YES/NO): YES